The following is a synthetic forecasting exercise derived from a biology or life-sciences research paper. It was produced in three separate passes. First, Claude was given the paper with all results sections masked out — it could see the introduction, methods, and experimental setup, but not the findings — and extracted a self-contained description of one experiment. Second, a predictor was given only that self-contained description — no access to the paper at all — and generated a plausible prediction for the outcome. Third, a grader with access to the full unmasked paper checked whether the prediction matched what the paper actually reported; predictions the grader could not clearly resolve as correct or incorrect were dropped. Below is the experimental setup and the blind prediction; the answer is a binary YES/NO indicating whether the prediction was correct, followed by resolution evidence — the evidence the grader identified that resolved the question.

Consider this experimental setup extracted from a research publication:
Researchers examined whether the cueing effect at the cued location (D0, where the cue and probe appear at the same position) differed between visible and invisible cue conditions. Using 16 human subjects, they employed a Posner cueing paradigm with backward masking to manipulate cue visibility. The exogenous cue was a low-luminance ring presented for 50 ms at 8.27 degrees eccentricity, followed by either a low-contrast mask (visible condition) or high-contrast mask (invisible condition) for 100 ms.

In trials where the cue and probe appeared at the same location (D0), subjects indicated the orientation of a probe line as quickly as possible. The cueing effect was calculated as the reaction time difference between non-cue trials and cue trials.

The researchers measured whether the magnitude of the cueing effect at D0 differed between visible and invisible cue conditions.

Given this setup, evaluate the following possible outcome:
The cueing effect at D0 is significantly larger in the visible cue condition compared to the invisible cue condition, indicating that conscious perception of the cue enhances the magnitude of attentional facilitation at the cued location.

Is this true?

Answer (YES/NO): YES